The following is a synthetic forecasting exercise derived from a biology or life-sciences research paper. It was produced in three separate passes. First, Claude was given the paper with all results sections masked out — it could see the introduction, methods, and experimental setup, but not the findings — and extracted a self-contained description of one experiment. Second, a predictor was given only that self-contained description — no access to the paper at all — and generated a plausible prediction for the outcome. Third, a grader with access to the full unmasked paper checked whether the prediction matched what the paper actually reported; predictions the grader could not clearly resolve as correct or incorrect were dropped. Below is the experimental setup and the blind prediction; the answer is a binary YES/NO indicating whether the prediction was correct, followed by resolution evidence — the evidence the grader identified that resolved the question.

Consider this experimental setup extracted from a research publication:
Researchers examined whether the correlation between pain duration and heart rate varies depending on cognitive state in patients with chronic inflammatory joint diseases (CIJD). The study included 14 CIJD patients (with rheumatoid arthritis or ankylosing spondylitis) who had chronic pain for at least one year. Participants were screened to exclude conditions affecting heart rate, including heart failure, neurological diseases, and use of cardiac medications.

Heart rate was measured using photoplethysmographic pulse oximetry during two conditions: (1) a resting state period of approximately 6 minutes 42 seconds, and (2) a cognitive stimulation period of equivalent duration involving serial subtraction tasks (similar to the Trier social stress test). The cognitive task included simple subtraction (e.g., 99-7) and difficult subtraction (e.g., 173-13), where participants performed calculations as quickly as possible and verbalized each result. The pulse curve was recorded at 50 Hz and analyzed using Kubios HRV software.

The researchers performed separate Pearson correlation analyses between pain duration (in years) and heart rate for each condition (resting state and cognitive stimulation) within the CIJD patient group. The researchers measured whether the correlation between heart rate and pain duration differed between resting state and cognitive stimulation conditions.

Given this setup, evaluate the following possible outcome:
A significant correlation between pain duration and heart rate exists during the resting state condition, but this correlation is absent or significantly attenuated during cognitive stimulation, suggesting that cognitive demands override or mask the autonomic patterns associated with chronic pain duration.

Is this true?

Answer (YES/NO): YES